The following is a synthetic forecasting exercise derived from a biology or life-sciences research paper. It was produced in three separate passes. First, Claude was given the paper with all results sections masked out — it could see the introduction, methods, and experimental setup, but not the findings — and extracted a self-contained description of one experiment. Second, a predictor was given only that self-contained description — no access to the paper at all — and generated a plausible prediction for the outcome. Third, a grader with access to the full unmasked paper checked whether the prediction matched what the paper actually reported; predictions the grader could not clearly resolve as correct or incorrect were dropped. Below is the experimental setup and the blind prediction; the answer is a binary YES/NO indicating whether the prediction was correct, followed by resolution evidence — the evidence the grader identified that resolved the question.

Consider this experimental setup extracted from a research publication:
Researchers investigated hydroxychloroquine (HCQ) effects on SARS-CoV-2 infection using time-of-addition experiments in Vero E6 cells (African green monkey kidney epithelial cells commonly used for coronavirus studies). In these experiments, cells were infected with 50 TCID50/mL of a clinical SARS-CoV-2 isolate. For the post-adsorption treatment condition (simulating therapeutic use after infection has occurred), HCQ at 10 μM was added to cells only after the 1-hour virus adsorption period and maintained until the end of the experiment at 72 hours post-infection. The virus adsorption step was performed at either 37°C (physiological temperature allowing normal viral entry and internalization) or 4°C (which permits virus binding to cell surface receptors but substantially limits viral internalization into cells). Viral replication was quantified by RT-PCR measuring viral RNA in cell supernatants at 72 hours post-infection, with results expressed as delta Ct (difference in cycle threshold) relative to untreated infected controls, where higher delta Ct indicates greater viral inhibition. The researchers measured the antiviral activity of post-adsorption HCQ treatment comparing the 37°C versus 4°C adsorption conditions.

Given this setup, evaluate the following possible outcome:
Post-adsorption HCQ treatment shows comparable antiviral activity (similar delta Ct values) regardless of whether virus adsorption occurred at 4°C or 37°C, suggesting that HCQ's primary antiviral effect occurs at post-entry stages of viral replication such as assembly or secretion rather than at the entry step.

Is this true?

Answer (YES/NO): NO